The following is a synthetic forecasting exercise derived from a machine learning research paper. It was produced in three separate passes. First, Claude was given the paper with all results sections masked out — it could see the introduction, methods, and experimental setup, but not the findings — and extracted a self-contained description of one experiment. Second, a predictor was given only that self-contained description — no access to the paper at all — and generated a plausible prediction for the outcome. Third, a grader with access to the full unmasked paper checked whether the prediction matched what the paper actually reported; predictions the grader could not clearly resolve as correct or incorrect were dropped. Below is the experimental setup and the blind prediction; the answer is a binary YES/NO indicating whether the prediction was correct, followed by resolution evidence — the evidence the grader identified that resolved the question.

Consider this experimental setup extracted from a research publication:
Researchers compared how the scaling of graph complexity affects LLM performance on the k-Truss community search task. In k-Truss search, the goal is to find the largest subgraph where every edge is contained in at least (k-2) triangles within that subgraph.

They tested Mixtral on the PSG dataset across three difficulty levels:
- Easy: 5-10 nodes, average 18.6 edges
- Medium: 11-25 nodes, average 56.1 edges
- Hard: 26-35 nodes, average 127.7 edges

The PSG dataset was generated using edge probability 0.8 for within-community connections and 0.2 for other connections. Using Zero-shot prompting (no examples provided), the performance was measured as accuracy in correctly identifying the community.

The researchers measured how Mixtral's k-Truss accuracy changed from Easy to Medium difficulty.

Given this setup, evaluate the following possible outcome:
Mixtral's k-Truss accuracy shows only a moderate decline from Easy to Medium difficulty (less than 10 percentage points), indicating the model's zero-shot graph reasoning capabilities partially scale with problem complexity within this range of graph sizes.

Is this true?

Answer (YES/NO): NO